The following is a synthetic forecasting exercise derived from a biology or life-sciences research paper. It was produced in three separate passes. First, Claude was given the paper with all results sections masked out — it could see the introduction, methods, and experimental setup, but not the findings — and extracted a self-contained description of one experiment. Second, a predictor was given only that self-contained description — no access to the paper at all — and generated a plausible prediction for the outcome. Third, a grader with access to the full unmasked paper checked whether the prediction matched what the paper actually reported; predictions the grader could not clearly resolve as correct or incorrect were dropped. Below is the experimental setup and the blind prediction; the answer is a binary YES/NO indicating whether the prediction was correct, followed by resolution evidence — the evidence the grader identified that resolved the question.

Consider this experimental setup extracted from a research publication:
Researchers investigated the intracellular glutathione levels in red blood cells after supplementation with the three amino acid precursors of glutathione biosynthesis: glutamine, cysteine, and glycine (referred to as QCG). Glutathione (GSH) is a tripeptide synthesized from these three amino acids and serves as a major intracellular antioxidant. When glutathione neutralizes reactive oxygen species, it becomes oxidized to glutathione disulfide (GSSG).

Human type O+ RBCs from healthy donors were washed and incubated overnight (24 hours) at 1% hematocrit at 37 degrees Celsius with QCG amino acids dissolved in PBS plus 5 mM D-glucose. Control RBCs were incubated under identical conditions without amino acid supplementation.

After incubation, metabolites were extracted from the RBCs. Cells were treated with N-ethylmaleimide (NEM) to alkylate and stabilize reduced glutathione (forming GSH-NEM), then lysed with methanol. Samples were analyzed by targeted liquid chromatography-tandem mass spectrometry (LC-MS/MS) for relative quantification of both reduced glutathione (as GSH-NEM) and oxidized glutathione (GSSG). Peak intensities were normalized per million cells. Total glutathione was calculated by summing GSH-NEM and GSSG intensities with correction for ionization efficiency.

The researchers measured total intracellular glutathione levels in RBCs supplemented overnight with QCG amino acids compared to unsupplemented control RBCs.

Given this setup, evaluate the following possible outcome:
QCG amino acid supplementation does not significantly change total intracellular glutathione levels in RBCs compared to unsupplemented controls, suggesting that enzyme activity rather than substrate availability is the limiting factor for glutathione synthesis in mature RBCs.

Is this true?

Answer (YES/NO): NO